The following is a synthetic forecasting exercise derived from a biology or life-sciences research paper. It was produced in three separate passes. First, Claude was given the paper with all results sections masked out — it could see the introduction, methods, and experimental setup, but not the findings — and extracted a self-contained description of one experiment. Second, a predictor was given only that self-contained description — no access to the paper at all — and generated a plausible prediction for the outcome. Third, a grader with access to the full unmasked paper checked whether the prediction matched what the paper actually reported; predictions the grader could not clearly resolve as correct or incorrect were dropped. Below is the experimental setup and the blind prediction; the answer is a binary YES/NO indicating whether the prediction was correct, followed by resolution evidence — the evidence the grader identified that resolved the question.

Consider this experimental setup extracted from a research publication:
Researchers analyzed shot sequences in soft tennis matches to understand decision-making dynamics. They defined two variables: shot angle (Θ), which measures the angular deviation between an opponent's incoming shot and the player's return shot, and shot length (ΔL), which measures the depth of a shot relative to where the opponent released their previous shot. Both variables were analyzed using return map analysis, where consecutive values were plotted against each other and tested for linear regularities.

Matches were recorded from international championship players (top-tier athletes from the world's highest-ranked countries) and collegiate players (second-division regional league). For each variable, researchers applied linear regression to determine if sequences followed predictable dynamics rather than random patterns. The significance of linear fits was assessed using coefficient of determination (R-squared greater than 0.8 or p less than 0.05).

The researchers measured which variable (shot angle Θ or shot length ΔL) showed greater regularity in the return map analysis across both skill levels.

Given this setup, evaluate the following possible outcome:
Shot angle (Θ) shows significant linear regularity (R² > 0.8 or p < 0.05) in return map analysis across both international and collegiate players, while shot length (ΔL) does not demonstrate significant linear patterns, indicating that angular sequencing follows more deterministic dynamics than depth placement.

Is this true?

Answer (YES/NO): NO